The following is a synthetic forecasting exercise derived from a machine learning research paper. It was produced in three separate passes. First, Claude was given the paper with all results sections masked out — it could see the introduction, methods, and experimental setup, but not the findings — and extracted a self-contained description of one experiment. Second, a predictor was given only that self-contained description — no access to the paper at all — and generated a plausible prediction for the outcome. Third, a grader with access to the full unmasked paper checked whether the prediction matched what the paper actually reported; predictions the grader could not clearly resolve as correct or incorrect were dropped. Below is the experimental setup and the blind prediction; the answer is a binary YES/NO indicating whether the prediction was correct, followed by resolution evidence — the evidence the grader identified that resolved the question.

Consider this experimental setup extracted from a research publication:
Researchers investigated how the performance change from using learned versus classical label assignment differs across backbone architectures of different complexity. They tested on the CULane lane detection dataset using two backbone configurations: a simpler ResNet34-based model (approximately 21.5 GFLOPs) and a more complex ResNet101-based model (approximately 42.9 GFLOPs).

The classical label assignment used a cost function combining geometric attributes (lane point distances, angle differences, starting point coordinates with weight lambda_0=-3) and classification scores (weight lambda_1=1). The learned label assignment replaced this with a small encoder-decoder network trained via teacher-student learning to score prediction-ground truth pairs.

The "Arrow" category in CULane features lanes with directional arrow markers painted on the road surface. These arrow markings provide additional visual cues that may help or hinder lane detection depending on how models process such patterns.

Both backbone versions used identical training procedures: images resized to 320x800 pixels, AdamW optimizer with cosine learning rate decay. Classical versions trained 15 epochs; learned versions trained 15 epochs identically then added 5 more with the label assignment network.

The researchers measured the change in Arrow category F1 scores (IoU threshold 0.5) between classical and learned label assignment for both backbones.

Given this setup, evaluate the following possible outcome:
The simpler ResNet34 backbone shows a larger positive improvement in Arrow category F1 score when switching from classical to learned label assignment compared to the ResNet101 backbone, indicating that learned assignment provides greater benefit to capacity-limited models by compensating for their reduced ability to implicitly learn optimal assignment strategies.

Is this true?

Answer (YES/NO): NO